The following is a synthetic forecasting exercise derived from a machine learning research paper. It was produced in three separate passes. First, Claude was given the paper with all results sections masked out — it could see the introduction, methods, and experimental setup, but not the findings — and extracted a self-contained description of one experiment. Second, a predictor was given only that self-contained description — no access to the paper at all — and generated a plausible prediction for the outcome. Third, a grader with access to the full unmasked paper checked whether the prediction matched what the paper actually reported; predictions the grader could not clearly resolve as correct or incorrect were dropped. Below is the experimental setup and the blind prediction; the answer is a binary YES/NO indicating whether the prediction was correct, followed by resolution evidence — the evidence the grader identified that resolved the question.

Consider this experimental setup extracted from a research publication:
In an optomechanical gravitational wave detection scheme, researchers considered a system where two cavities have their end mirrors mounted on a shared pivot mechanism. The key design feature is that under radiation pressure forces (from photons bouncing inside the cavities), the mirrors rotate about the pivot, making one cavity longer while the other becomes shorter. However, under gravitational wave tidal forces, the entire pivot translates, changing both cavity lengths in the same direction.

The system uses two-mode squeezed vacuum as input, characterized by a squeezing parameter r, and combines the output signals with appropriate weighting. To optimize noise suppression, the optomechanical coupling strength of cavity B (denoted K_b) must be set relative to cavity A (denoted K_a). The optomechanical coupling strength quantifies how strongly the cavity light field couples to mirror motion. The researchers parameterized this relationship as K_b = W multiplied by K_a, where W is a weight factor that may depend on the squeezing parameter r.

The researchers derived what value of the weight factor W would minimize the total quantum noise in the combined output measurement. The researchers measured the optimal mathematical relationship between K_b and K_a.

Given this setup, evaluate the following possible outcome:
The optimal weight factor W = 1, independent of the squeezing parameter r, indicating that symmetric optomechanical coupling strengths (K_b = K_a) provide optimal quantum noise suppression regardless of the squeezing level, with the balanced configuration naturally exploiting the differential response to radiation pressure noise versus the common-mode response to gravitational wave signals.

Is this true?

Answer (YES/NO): NO